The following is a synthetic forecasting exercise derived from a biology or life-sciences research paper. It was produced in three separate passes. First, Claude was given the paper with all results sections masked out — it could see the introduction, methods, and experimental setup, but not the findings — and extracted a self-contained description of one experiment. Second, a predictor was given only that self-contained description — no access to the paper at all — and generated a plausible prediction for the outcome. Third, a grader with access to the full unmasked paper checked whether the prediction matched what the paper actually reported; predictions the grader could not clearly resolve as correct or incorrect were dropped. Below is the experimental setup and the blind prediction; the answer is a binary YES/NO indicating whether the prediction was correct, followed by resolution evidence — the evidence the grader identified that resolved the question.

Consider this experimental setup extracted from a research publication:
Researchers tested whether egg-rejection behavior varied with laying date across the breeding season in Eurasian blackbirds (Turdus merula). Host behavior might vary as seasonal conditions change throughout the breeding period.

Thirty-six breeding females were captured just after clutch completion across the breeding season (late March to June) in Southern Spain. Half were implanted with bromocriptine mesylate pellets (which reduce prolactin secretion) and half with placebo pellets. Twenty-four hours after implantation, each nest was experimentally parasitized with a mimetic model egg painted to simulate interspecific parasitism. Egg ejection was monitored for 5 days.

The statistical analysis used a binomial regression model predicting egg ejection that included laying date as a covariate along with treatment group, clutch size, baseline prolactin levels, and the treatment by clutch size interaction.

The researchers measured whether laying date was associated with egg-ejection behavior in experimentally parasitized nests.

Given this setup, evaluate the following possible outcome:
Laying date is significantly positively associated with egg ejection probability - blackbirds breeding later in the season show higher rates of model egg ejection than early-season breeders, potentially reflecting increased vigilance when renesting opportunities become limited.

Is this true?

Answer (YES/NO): NO